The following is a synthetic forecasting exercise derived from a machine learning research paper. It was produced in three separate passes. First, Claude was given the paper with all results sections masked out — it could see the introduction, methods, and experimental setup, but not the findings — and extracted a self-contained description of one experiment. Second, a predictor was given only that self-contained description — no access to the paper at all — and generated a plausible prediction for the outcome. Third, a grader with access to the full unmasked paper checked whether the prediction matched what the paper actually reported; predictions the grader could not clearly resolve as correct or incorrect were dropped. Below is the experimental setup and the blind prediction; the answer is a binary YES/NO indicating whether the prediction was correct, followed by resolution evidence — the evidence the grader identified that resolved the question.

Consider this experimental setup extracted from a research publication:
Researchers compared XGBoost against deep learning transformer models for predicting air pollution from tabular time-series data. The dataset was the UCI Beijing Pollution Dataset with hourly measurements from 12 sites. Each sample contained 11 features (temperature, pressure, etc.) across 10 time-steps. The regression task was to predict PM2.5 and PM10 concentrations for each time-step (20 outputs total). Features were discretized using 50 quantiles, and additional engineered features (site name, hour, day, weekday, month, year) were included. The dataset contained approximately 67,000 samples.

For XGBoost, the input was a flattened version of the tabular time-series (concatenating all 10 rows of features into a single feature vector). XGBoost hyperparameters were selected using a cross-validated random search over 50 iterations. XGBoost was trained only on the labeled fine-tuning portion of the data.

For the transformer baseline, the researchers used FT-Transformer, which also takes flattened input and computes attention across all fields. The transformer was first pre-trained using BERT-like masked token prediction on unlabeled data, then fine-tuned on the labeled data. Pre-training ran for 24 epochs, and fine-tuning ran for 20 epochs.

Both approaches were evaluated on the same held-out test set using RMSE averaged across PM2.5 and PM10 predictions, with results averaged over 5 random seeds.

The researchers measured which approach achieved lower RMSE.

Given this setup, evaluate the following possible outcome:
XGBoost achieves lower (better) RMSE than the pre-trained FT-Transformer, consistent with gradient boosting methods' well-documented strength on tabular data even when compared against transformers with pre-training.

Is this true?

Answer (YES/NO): NO